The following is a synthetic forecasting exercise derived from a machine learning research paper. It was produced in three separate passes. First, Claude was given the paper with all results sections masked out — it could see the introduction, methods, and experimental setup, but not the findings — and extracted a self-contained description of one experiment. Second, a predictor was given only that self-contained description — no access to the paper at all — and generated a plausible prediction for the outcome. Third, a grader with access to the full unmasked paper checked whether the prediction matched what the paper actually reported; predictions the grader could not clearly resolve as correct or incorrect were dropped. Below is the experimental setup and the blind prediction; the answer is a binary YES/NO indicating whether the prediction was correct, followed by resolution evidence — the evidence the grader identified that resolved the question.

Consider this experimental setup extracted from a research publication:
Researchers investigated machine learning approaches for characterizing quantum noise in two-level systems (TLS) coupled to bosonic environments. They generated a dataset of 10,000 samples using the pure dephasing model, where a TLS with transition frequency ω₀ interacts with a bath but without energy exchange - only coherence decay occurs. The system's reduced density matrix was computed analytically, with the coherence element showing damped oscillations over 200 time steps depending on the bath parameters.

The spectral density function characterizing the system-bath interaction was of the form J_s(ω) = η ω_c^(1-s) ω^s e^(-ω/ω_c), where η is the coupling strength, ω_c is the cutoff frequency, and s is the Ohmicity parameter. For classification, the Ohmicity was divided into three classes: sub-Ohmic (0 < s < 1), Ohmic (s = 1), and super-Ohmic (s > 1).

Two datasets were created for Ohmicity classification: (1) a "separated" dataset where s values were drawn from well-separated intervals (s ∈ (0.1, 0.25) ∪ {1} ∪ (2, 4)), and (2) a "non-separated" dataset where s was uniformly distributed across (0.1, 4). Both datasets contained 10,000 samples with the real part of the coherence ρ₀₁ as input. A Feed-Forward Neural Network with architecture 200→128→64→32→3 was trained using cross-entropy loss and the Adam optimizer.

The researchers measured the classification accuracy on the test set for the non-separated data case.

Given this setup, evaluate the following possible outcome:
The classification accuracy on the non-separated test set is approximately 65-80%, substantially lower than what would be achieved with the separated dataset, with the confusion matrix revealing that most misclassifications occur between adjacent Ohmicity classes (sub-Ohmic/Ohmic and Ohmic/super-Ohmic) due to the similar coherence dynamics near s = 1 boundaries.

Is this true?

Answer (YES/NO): NO